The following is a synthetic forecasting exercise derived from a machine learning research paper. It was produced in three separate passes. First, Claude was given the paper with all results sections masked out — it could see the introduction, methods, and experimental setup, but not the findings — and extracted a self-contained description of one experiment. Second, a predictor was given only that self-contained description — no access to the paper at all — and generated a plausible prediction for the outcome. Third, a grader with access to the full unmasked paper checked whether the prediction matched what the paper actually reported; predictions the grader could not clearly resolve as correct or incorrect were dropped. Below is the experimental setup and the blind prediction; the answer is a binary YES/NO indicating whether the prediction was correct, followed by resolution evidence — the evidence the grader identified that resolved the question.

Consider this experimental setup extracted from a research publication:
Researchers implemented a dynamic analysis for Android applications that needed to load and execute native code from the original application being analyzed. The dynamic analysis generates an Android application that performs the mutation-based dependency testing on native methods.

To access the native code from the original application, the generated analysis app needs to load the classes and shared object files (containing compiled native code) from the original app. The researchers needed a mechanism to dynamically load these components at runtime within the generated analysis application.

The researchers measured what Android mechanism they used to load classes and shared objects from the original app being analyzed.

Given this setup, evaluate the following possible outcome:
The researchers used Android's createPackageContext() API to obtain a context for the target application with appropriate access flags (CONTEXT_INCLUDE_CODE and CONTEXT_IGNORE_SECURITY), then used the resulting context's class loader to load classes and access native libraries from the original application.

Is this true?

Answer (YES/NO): NO